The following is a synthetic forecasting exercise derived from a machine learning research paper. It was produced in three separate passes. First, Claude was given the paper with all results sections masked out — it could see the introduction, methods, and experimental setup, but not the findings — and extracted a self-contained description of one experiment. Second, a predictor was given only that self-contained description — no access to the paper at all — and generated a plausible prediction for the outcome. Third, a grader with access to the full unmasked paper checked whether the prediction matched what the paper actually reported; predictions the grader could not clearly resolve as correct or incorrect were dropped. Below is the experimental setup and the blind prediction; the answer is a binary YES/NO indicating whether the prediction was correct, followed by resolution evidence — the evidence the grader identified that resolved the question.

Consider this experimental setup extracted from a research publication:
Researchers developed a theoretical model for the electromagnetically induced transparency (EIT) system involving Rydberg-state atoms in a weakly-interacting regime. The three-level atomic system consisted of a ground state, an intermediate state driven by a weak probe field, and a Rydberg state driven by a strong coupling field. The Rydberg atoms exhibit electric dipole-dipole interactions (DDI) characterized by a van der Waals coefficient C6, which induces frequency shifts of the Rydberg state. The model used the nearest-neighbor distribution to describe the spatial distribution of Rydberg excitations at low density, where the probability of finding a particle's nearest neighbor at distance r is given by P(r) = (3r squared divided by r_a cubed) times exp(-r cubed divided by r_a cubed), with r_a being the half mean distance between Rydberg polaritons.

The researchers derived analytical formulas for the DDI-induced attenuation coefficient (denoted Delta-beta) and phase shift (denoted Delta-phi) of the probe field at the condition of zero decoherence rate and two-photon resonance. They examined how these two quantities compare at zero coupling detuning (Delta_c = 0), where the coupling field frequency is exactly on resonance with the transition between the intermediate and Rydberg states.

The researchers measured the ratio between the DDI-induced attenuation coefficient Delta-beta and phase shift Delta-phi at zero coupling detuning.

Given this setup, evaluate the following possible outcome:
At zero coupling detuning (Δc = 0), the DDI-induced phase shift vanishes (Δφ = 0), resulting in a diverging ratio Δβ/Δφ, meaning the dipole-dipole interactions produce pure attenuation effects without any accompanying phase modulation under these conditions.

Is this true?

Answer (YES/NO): NO